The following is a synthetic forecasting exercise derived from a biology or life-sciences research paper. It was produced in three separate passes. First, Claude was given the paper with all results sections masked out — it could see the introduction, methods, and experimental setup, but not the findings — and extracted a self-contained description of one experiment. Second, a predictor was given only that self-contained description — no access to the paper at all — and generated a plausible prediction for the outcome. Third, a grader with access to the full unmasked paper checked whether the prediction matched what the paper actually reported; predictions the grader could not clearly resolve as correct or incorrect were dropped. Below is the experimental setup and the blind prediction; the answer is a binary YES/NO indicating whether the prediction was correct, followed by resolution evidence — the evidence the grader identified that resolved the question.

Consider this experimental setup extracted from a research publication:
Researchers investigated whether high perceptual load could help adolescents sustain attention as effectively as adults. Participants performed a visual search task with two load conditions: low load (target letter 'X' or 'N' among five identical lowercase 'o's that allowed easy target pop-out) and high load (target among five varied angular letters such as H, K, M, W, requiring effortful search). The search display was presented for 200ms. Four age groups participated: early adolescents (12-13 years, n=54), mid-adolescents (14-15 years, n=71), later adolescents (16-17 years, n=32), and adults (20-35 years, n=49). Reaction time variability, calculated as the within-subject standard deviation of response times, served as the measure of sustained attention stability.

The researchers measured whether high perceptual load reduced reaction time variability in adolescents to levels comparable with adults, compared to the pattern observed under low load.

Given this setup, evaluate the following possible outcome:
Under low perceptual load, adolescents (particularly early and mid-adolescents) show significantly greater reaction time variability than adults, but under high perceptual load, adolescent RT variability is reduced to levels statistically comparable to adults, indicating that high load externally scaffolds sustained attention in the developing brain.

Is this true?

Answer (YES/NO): NO